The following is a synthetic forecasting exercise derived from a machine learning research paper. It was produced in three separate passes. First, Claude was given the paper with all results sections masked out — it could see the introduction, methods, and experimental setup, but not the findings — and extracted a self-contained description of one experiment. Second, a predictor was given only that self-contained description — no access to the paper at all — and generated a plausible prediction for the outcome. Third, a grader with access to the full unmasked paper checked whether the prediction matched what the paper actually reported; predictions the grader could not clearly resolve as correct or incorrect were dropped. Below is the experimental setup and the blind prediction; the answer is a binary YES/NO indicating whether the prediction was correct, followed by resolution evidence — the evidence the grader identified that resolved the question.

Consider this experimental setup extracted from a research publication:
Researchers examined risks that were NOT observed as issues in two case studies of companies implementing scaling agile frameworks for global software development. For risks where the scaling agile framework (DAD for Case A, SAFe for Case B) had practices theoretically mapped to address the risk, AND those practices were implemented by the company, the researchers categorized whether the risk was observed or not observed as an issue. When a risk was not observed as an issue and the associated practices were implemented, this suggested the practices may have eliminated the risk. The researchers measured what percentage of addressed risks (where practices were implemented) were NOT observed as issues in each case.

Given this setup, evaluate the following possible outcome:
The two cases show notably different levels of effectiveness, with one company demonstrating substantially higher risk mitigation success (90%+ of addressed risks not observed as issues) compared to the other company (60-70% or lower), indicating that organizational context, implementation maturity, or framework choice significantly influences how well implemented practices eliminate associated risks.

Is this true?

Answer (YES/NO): NO